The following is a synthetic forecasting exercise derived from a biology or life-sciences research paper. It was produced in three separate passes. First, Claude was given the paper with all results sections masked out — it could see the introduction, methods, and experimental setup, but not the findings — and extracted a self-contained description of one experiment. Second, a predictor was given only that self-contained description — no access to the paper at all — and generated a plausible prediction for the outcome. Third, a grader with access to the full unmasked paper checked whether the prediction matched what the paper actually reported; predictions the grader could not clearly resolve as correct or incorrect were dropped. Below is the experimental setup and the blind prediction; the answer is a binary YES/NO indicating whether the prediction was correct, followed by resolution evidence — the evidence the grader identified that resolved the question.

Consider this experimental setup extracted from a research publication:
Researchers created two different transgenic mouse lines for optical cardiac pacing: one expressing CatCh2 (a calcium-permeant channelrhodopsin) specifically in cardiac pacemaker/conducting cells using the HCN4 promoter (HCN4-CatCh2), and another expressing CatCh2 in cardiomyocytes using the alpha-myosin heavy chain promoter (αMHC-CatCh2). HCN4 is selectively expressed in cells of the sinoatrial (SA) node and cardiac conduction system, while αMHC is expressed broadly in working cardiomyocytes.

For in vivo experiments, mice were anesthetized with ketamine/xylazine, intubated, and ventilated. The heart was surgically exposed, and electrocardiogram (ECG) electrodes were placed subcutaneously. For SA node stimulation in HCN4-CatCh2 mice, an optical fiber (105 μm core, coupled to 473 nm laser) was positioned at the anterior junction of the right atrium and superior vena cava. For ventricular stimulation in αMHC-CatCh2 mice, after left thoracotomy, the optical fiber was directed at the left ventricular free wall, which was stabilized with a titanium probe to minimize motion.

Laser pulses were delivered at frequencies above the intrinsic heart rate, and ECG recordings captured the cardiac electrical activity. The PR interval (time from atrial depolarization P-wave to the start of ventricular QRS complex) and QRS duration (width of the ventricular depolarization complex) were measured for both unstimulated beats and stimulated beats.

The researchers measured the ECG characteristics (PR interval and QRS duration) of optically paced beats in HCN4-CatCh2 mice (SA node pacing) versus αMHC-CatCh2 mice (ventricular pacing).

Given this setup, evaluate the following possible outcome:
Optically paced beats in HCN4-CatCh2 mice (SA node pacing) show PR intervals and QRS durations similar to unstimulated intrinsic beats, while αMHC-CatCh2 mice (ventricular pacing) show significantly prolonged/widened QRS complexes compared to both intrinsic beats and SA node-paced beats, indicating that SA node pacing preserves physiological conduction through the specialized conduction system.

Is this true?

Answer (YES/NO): NO